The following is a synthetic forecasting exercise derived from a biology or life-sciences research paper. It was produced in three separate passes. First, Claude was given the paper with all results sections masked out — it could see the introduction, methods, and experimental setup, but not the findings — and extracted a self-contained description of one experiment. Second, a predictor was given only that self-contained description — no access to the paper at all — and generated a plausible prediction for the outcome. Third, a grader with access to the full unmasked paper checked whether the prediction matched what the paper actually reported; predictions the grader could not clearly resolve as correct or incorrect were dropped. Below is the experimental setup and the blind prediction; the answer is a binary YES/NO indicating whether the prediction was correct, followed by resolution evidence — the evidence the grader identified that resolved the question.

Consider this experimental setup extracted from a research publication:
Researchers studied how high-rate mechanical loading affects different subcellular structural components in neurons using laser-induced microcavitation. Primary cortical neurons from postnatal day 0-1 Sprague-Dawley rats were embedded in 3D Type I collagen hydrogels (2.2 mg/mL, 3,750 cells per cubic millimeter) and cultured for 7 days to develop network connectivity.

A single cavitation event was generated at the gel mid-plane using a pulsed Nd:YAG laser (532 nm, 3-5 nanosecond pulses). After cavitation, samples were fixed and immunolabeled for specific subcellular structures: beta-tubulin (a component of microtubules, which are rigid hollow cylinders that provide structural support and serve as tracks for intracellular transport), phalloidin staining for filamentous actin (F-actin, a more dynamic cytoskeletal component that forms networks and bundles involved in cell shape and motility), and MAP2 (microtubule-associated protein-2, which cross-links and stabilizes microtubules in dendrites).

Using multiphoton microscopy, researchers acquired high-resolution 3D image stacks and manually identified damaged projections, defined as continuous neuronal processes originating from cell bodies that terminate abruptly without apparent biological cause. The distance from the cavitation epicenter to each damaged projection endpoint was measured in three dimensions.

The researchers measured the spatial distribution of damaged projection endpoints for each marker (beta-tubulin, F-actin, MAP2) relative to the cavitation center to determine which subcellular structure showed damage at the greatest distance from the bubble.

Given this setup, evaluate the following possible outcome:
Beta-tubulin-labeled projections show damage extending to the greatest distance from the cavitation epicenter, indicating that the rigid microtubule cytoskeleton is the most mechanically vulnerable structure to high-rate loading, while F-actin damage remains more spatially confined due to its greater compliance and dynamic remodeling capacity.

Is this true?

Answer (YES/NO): NO